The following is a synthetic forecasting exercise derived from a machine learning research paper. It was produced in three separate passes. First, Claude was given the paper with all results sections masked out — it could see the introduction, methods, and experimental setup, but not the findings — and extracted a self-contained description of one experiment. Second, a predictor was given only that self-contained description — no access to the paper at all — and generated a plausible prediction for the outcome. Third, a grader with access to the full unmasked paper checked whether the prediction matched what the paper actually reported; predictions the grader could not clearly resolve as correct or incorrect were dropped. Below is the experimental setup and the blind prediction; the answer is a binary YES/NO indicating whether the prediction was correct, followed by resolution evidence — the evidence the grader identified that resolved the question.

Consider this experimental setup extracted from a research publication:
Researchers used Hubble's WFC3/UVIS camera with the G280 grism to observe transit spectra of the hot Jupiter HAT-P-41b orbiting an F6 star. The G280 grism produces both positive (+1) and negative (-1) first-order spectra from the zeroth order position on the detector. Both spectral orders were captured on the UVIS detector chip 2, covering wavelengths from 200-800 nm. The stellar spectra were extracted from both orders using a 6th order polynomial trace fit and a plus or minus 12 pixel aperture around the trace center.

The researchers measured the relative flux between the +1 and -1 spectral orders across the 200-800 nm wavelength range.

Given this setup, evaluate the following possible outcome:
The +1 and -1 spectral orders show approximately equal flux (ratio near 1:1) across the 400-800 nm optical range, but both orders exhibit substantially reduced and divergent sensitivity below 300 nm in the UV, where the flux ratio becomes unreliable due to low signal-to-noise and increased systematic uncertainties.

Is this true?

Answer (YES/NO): NO